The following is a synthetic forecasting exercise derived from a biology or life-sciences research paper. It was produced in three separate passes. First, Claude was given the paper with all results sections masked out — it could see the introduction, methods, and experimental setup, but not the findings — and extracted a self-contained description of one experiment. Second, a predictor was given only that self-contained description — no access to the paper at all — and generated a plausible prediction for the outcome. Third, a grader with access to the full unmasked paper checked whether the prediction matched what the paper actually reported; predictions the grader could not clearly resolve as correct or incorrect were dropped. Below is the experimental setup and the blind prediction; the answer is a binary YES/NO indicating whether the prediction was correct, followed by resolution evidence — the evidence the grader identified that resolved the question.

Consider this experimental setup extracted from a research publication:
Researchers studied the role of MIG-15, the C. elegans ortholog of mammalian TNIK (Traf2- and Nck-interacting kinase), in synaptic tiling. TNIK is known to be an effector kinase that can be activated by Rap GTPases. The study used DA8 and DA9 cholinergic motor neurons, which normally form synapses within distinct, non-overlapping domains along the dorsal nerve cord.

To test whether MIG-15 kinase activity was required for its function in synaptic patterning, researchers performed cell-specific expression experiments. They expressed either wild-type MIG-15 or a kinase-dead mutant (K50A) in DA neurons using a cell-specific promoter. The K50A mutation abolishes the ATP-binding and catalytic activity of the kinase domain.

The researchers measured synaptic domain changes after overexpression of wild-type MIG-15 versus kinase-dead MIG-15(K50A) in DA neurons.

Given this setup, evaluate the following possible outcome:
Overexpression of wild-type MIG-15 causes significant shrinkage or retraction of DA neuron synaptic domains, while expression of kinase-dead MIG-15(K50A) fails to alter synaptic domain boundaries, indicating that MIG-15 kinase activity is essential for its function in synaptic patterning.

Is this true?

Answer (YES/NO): NO